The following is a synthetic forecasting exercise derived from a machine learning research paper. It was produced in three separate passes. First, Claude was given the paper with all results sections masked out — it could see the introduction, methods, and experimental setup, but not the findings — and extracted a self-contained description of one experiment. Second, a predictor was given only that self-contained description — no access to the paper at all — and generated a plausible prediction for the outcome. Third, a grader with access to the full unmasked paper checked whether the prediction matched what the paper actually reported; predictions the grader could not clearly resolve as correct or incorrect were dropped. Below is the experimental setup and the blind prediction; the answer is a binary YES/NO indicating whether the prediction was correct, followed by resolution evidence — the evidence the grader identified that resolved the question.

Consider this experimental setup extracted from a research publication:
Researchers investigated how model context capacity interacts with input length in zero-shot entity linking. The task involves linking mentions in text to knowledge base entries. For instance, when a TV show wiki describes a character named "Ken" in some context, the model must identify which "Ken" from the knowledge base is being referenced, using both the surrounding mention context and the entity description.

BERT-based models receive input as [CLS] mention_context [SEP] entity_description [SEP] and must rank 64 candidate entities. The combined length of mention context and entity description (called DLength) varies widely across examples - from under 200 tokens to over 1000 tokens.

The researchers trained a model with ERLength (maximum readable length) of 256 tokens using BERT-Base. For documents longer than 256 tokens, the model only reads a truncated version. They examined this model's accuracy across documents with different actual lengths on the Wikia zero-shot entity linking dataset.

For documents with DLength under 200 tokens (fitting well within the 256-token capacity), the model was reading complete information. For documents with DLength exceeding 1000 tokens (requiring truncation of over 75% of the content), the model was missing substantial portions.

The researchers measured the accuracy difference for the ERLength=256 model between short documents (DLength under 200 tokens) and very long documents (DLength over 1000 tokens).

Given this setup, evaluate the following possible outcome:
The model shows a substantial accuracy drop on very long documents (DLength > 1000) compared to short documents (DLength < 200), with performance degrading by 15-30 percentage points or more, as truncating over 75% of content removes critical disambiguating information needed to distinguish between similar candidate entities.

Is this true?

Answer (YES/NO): NO